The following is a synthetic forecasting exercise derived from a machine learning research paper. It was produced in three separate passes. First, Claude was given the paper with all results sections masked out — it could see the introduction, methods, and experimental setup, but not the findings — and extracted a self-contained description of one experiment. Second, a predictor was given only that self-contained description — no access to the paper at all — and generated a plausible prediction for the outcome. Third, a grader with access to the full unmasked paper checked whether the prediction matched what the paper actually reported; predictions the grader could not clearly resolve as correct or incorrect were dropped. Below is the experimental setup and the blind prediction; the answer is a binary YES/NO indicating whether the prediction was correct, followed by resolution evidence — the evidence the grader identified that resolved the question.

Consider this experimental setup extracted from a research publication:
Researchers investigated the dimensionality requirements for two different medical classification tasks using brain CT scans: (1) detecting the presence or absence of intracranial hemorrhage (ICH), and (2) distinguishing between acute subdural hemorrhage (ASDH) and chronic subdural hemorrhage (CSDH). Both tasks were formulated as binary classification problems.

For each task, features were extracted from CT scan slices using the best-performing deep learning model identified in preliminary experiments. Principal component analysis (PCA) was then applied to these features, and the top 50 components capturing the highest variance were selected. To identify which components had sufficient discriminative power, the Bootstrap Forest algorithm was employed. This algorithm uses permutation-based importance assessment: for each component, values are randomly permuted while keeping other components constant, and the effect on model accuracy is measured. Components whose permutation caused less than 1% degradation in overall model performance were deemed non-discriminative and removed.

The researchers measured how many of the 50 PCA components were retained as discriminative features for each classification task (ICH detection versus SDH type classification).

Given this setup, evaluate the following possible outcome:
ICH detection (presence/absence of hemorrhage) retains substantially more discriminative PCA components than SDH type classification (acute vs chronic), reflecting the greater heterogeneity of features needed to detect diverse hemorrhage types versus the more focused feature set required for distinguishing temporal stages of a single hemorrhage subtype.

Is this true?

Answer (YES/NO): NO